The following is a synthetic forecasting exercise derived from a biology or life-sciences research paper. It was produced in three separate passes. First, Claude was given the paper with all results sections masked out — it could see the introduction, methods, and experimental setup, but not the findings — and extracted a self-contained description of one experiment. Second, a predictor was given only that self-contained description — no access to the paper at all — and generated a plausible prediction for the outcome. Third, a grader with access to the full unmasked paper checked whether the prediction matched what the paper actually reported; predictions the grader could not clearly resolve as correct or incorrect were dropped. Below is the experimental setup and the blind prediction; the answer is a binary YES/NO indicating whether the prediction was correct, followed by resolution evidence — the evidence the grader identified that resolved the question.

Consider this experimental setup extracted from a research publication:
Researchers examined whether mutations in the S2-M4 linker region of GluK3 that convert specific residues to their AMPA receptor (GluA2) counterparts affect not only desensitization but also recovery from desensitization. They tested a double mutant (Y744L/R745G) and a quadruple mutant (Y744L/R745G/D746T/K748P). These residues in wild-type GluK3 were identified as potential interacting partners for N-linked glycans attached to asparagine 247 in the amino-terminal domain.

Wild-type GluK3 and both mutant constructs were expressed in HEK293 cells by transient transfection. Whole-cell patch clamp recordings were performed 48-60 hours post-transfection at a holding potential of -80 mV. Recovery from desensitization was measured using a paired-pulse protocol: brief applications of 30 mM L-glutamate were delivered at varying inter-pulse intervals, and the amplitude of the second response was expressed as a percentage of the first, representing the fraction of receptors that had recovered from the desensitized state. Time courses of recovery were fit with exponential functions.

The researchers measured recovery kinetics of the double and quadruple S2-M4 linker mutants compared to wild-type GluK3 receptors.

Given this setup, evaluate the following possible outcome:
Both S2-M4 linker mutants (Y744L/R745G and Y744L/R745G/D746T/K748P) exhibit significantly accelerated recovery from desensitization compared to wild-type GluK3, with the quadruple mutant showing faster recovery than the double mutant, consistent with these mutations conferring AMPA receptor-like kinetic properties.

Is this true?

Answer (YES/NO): NO